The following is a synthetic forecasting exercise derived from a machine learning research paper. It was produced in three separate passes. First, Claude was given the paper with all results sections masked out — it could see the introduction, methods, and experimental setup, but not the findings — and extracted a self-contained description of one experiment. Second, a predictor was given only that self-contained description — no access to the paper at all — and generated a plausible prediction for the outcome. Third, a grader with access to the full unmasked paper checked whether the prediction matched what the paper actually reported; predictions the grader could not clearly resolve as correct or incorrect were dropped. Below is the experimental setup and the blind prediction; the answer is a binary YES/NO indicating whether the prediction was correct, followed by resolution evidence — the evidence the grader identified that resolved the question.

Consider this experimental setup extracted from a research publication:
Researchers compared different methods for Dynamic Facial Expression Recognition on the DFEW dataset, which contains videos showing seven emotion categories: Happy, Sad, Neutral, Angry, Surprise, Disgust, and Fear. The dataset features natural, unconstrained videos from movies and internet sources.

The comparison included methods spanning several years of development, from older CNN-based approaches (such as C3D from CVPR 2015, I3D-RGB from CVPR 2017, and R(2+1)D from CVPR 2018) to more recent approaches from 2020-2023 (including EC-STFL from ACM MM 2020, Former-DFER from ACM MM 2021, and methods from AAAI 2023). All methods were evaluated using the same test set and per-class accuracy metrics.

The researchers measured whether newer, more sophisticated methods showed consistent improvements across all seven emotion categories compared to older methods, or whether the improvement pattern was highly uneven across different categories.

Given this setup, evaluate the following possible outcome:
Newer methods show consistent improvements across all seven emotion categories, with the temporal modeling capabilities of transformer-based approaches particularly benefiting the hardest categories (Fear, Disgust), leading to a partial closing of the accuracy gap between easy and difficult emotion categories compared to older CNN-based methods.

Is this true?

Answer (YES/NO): NO